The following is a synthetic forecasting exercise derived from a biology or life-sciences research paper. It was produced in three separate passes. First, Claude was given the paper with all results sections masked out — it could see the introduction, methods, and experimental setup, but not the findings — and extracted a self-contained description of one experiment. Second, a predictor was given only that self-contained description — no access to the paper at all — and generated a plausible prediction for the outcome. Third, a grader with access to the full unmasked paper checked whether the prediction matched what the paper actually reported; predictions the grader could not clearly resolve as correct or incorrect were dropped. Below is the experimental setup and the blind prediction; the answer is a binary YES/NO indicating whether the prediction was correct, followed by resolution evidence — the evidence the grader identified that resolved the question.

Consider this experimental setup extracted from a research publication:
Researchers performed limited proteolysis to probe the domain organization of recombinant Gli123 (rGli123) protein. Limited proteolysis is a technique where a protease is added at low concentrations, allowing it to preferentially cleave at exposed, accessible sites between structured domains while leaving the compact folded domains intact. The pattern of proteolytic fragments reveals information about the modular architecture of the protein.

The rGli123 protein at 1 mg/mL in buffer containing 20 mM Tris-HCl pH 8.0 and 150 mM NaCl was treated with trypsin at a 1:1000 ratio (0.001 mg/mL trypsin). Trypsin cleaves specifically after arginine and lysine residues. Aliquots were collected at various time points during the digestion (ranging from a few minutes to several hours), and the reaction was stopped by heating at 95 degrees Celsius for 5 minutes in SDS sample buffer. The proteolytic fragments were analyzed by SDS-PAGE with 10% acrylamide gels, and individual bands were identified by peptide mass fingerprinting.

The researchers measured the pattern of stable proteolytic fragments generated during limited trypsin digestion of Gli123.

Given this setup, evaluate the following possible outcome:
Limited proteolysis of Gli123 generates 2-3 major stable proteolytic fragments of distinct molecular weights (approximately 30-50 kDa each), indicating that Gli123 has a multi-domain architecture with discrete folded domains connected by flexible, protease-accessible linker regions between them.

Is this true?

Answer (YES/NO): NO